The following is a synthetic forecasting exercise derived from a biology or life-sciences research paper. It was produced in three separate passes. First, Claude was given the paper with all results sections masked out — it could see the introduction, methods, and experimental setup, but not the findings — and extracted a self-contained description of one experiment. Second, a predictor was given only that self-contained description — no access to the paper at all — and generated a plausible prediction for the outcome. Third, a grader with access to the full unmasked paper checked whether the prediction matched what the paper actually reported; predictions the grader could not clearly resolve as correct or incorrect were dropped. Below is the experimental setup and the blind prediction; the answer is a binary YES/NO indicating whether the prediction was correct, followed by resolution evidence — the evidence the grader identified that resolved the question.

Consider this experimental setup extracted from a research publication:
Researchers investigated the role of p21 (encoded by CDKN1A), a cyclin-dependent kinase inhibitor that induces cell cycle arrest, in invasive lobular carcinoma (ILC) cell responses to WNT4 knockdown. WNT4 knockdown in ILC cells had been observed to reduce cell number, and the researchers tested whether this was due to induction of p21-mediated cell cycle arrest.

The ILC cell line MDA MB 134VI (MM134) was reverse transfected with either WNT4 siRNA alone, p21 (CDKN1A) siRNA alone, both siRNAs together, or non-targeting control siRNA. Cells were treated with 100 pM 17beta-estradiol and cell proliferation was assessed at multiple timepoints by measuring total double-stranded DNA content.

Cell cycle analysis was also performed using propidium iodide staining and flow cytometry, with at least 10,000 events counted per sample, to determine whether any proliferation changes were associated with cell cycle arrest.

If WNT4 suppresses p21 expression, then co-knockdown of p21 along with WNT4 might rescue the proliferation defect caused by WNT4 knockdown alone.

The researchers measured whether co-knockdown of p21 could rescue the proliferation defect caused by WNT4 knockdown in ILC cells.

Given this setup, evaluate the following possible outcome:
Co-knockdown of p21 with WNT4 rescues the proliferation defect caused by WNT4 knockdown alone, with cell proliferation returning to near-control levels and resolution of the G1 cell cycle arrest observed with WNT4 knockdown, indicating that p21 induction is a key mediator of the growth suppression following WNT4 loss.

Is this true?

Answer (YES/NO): NO